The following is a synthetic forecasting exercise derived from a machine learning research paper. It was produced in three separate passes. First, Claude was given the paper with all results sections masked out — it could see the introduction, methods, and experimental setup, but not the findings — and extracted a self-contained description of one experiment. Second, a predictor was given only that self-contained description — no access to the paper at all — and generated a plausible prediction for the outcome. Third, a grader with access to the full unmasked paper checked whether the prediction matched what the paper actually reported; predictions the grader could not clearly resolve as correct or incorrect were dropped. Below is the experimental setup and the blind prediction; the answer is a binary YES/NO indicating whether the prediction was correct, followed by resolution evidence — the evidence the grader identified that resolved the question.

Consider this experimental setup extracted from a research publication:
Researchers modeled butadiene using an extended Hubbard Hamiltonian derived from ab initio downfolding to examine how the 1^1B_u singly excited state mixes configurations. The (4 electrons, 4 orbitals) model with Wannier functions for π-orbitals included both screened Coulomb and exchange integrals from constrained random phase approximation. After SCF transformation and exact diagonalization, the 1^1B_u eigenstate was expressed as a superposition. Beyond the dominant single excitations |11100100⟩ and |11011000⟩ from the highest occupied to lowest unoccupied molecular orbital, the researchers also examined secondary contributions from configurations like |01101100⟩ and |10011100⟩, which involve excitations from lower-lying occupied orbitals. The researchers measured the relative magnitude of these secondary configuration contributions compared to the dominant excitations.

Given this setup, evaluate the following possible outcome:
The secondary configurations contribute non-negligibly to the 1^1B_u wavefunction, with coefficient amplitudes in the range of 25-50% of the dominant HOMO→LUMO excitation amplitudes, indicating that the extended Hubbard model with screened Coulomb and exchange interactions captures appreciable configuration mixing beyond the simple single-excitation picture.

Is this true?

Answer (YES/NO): NO